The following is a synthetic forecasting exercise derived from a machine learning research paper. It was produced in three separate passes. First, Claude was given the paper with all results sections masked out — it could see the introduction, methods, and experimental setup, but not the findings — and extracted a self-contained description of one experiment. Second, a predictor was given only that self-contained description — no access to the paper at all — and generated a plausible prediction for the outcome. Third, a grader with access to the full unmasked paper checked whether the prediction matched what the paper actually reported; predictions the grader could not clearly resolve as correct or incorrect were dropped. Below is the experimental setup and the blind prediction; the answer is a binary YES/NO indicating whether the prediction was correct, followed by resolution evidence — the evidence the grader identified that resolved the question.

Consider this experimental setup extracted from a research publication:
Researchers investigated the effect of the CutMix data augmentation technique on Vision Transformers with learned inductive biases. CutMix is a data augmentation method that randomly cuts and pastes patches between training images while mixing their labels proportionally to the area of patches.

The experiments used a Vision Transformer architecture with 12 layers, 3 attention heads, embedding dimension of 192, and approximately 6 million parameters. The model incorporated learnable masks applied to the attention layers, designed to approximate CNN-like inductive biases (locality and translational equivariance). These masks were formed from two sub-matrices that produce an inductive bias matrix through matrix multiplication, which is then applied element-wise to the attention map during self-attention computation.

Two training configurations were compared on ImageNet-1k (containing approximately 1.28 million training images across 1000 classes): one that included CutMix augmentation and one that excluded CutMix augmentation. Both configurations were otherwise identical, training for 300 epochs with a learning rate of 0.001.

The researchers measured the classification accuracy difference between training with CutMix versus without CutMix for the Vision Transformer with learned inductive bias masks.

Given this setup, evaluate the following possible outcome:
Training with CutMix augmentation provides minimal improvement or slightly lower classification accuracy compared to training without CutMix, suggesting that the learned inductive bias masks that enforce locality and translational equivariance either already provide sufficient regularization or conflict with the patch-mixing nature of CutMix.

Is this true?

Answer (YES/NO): NO